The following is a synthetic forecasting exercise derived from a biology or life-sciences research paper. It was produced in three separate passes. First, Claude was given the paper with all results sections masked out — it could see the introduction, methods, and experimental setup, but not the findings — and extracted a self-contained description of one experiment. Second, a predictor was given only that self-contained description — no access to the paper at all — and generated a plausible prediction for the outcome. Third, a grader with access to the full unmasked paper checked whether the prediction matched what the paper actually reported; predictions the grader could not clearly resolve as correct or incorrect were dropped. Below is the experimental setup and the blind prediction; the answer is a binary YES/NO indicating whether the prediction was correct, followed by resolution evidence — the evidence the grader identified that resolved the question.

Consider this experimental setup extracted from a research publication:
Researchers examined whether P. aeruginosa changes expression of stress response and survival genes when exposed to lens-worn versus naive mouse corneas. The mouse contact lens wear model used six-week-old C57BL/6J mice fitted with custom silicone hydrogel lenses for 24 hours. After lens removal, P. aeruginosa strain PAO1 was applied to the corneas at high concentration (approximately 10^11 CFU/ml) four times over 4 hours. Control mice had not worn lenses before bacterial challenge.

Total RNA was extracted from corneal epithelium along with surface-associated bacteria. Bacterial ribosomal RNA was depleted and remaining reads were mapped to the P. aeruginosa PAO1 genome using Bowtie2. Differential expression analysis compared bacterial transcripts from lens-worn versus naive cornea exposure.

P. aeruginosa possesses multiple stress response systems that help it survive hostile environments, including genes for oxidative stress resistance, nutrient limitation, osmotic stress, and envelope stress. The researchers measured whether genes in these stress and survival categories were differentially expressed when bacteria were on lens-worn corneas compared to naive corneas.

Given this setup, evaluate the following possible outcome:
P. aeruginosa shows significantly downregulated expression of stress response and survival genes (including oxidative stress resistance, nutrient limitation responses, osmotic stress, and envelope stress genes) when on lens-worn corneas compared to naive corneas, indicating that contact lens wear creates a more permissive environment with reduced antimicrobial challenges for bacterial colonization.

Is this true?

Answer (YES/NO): NO